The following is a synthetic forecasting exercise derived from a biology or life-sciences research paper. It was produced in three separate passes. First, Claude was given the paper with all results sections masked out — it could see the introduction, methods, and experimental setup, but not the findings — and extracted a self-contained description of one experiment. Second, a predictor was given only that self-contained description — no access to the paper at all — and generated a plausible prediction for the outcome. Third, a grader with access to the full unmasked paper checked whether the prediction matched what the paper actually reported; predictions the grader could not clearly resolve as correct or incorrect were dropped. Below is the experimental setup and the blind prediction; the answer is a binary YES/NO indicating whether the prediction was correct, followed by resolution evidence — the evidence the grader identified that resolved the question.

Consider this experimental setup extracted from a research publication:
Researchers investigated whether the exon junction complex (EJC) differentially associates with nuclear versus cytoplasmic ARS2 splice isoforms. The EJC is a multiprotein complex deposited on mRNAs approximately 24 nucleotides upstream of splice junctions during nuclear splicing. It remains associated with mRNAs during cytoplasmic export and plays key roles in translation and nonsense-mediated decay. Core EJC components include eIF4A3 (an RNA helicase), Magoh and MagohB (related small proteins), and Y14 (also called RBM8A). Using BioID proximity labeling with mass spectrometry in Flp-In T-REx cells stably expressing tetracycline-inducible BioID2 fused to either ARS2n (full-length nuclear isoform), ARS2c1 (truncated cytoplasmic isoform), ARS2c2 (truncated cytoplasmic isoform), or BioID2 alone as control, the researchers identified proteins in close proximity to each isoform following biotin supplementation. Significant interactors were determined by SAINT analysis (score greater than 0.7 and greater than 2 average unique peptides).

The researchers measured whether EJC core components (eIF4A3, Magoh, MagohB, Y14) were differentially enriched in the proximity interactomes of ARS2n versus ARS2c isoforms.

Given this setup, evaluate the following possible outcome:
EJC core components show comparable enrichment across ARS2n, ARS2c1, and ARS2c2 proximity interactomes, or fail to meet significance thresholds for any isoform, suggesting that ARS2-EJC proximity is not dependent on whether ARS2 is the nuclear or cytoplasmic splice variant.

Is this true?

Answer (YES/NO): NO